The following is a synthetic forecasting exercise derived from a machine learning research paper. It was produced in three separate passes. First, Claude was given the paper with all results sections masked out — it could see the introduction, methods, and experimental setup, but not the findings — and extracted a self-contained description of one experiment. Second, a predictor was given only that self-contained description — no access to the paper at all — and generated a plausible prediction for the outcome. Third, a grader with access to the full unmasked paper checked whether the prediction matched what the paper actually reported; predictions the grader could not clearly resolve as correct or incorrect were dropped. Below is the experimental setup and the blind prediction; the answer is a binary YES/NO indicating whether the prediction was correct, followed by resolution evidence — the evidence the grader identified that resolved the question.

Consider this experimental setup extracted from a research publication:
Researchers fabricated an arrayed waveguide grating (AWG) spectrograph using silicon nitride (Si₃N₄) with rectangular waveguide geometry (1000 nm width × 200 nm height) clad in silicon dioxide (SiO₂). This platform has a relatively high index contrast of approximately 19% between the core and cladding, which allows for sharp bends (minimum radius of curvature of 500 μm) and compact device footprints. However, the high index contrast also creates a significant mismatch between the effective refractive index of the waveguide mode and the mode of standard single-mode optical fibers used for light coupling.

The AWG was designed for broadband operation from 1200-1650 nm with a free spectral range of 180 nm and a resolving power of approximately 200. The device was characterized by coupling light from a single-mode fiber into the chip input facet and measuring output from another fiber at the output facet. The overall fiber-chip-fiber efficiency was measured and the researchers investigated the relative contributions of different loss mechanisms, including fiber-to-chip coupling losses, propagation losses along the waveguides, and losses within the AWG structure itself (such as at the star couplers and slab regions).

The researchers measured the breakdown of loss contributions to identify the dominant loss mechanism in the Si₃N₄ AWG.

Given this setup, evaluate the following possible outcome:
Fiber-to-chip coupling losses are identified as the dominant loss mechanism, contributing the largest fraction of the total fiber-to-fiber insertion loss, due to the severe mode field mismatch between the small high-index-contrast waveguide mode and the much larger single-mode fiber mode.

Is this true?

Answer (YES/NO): YES